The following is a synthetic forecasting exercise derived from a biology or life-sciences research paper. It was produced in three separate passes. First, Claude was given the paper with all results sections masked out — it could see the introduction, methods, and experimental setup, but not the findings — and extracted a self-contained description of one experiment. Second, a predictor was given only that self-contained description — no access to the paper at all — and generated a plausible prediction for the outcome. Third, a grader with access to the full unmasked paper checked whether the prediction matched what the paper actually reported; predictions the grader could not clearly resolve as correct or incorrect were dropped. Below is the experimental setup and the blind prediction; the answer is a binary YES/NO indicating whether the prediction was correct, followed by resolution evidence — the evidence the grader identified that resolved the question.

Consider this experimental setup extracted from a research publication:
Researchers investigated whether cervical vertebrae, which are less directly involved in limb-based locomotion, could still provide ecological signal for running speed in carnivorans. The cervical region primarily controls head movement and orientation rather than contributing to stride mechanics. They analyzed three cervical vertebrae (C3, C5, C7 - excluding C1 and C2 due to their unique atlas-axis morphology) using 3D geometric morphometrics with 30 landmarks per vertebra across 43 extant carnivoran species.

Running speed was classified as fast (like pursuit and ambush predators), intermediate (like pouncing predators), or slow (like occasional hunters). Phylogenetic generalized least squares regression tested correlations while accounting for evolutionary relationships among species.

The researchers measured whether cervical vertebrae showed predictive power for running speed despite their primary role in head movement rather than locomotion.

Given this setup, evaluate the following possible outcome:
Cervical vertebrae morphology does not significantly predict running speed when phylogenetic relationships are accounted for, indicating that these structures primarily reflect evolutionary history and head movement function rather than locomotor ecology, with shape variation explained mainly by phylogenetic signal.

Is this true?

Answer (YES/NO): NO